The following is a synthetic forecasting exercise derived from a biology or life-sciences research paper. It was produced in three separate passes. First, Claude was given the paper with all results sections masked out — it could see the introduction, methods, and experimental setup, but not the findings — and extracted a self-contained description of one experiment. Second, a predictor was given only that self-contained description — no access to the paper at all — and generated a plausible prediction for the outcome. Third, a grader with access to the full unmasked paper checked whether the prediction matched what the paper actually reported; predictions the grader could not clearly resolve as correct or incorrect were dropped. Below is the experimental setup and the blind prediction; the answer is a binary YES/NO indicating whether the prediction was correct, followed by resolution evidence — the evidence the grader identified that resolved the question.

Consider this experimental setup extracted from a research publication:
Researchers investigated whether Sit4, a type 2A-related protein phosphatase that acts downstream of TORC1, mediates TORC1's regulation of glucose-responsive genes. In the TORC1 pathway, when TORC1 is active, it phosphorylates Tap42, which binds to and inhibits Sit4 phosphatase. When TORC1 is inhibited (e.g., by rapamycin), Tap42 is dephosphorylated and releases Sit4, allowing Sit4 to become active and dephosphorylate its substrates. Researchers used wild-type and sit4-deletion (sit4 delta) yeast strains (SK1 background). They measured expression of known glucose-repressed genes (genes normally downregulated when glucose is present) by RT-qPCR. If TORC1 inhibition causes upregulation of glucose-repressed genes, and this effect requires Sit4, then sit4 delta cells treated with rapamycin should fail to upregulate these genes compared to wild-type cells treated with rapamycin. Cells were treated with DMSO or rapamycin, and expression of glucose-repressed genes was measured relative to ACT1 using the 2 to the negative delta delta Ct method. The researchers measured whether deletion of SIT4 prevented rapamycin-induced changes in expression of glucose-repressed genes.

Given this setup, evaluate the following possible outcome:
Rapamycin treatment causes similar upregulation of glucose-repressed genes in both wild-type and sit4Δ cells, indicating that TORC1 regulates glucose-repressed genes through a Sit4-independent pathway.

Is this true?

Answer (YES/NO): NO